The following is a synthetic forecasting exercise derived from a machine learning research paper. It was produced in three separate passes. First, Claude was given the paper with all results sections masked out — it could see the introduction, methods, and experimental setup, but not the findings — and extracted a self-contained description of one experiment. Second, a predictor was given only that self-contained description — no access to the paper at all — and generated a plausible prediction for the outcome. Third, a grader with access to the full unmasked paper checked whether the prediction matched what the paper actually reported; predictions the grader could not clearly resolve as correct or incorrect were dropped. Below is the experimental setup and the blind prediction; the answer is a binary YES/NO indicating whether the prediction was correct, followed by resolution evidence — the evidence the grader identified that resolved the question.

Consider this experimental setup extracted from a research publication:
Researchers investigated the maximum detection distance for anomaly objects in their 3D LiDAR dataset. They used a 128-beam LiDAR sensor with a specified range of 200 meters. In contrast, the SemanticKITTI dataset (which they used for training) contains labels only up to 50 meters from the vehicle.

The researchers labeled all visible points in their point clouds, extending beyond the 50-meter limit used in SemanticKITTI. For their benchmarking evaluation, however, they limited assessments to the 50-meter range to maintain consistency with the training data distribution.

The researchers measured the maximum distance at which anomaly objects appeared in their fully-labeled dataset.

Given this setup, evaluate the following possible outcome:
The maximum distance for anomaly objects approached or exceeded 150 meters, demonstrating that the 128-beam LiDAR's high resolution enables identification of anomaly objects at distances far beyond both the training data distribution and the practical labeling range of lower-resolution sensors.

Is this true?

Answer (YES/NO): YES